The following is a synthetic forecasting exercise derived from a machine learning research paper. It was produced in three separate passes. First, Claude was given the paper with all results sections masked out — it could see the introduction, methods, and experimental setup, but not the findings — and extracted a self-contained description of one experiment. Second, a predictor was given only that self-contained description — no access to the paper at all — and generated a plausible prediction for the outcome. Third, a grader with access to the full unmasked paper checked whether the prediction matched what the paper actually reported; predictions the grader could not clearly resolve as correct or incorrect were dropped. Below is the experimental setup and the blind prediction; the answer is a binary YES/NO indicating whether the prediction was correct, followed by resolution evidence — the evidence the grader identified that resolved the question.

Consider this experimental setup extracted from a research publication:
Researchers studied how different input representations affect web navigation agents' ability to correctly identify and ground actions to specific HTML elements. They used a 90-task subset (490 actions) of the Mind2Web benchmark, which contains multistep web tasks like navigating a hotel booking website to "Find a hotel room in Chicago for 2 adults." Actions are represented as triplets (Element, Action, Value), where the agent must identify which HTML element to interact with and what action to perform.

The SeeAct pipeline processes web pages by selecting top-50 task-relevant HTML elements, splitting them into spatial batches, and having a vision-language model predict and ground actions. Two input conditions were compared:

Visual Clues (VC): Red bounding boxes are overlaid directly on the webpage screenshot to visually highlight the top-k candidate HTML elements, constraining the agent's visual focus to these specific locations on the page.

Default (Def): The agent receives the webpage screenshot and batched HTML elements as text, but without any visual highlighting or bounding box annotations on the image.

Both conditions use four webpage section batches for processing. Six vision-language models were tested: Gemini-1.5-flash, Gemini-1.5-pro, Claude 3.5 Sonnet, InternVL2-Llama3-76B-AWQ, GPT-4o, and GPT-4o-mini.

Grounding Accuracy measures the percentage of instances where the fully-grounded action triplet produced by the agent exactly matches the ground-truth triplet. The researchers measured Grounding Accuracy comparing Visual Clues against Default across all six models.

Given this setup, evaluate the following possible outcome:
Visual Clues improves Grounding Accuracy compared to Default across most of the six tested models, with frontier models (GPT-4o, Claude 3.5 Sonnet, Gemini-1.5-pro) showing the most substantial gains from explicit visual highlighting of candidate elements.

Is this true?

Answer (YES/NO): NO